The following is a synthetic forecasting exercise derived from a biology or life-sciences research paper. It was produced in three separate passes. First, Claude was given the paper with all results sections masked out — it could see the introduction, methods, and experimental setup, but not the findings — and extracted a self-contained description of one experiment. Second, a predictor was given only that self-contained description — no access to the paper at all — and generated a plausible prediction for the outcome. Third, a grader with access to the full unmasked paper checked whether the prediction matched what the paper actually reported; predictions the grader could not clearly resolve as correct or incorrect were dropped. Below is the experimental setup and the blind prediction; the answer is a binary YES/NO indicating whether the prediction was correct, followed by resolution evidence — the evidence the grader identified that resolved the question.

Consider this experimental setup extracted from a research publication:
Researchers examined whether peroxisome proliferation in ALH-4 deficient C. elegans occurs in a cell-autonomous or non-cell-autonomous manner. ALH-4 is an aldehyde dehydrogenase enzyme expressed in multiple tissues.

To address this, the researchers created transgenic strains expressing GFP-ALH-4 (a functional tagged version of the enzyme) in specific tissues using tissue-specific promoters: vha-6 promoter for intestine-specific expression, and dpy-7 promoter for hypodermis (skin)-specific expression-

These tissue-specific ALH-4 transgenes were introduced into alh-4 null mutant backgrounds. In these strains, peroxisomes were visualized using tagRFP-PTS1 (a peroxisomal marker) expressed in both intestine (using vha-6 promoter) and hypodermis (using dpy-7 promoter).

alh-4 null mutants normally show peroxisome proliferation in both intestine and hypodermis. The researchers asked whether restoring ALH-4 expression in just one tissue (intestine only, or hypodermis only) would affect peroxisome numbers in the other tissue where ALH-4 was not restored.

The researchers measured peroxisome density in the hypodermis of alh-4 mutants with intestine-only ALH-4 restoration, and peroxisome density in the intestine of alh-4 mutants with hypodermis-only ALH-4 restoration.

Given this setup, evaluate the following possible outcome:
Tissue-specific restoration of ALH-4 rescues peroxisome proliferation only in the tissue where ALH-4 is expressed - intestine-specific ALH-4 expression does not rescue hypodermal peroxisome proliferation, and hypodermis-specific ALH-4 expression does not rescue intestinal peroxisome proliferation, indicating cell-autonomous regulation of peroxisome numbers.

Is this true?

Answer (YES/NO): NO